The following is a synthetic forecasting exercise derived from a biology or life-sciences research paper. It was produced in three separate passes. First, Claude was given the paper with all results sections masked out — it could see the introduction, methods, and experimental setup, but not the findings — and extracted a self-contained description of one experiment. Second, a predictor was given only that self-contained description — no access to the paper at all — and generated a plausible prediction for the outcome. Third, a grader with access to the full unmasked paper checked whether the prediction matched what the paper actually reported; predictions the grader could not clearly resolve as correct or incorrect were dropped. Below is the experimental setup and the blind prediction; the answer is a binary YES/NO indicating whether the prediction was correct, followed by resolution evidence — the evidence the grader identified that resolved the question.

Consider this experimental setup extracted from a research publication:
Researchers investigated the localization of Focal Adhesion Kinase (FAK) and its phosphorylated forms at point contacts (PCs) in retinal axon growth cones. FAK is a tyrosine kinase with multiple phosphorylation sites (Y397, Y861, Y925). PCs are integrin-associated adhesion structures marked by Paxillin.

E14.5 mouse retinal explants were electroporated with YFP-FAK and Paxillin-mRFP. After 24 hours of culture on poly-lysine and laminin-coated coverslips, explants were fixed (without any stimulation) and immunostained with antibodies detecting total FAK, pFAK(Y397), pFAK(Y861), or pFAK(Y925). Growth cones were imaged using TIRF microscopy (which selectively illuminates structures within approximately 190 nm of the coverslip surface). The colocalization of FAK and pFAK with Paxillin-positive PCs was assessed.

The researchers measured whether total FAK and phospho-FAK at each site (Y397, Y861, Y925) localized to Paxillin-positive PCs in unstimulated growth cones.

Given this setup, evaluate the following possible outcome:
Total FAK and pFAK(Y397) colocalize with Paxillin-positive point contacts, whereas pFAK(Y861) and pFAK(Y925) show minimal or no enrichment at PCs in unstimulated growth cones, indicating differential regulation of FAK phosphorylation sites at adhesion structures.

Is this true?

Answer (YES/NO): NO